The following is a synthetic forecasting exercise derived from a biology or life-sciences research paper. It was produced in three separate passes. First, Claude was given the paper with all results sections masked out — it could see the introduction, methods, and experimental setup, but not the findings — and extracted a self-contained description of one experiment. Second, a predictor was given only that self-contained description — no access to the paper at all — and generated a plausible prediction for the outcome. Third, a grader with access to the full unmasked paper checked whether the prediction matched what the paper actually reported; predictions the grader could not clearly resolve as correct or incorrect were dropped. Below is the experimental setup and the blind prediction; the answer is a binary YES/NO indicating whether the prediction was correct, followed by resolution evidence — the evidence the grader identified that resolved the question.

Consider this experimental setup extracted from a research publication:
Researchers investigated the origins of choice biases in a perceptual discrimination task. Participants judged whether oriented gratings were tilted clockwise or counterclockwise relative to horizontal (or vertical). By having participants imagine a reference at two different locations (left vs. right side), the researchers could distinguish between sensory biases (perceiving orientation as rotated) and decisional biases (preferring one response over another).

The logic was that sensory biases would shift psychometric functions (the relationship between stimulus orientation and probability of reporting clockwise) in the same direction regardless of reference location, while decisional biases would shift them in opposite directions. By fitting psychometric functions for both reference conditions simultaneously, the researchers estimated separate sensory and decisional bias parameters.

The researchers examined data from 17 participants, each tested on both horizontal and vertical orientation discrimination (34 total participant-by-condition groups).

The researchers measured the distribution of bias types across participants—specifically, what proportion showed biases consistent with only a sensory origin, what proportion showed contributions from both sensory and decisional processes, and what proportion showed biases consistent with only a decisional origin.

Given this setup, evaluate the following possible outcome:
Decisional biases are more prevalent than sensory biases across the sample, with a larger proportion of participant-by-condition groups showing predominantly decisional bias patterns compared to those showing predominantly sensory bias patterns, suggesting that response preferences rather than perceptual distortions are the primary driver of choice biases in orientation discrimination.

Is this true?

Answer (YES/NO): NO